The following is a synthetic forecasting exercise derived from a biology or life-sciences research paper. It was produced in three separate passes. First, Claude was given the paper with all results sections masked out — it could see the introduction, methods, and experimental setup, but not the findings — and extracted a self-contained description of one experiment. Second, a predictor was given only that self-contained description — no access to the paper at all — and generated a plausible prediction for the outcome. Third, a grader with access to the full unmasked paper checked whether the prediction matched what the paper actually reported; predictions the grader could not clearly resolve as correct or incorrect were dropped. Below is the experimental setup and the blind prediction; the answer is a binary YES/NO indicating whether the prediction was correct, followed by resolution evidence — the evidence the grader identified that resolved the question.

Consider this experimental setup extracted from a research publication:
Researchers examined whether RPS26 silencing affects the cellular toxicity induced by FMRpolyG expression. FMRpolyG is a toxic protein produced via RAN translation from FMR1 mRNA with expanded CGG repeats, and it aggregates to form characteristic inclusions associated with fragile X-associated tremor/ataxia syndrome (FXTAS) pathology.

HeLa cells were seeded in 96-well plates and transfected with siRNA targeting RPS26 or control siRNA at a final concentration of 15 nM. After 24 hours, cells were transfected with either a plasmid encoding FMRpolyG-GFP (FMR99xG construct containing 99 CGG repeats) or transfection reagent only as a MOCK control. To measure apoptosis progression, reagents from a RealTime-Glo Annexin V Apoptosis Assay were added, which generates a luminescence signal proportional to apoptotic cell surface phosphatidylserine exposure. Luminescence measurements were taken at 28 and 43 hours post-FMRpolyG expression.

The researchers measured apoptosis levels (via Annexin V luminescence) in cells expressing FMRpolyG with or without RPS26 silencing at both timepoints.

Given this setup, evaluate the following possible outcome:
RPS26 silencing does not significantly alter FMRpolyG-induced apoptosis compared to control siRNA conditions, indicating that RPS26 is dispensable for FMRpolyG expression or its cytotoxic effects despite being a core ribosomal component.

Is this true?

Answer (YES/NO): NO